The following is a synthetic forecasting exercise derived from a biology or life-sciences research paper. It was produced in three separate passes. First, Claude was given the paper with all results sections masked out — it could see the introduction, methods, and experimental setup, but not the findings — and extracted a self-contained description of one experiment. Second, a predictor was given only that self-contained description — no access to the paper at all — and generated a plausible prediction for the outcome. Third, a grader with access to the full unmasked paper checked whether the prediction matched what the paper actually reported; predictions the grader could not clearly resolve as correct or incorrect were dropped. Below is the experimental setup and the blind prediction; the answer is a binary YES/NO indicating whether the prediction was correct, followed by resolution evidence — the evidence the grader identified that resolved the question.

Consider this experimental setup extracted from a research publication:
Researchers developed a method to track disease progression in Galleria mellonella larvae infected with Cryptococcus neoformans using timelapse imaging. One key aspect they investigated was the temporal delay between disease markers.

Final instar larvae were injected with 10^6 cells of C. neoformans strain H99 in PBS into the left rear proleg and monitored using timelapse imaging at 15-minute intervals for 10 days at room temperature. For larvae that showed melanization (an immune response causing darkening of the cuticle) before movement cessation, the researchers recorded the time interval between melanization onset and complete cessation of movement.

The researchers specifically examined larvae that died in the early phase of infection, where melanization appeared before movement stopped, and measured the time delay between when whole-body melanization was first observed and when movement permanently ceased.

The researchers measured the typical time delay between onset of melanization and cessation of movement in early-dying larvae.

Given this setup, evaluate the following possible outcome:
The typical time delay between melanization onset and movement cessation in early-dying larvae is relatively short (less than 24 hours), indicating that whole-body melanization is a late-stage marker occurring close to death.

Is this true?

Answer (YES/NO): YES